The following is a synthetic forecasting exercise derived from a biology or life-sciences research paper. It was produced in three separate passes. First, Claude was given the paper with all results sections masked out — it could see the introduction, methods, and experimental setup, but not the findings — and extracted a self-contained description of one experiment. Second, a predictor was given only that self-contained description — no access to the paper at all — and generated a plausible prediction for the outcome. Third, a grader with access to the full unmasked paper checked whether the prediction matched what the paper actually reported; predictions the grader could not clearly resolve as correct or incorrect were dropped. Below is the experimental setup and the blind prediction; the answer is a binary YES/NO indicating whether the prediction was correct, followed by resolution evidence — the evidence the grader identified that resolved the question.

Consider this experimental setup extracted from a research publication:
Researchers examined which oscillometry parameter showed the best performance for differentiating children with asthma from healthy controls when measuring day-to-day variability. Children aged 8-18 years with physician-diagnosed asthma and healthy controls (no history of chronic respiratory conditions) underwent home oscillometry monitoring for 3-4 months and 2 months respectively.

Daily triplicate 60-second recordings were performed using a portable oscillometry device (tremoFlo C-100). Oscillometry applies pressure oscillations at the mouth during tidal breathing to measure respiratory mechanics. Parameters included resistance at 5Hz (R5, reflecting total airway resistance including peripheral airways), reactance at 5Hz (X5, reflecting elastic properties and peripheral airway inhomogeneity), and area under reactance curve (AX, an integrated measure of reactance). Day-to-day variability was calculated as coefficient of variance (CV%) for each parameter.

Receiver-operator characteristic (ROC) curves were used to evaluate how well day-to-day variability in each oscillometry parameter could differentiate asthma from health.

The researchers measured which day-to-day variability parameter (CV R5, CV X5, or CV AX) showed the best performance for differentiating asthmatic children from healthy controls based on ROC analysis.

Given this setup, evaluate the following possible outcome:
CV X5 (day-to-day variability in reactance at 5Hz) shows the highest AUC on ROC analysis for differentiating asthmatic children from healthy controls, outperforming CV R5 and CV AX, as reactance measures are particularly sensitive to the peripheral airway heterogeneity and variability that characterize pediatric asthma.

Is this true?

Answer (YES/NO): NO